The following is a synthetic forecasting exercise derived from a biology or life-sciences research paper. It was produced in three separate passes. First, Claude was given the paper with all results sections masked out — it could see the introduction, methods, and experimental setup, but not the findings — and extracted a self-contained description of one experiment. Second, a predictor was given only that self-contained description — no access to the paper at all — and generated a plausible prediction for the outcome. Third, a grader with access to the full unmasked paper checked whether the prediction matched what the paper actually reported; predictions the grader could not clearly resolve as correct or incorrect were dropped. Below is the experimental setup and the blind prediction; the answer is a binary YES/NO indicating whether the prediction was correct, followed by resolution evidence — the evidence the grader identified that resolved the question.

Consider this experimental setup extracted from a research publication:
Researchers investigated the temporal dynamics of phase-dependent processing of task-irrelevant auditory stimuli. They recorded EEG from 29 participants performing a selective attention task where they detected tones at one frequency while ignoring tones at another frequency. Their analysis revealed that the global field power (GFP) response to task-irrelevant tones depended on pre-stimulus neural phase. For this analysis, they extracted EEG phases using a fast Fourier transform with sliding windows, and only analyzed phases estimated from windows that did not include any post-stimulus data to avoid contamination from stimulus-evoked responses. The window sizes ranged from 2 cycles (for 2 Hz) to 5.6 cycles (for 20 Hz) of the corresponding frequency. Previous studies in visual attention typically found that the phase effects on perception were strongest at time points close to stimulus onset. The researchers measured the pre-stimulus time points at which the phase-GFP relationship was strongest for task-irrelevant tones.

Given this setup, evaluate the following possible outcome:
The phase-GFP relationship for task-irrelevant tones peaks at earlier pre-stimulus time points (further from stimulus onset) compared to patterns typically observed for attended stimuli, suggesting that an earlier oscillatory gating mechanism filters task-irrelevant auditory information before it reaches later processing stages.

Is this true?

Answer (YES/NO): YES